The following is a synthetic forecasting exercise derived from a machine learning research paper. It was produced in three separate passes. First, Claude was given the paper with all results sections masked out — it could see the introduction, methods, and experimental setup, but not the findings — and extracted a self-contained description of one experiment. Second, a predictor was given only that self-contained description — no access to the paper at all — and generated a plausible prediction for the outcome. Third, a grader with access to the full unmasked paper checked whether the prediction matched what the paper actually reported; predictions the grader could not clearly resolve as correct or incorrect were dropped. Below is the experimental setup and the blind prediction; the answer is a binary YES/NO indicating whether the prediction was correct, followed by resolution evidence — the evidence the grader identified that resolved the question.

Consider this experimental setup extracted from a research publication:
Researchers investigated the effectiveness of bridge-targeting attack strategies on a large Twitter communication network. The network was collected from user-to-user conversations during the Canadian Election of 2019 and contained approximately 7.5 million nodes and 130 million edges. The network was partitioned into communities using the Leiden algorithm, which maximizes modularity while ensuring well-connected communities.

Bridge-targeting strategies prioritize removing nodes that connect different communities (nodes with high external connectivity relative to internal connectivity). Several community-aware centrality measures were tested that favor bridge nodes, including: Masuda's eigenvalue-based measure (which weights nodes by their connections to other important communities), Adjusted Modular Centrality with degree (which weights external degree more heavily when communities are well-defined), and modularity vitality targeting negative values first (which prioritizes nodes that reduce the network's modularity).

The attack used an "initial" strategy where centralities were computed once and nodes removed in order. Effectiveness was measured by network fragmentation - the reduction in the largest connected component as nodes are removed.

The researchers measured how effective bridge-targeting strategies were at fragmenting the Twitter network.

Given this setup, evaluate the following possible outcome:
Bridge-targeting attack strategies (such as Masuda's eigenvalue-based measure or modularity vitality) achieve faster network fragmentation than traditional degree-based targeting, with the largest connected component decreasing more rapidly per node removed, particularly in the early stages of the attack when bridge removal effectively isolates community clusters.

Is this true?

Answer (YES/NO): NO